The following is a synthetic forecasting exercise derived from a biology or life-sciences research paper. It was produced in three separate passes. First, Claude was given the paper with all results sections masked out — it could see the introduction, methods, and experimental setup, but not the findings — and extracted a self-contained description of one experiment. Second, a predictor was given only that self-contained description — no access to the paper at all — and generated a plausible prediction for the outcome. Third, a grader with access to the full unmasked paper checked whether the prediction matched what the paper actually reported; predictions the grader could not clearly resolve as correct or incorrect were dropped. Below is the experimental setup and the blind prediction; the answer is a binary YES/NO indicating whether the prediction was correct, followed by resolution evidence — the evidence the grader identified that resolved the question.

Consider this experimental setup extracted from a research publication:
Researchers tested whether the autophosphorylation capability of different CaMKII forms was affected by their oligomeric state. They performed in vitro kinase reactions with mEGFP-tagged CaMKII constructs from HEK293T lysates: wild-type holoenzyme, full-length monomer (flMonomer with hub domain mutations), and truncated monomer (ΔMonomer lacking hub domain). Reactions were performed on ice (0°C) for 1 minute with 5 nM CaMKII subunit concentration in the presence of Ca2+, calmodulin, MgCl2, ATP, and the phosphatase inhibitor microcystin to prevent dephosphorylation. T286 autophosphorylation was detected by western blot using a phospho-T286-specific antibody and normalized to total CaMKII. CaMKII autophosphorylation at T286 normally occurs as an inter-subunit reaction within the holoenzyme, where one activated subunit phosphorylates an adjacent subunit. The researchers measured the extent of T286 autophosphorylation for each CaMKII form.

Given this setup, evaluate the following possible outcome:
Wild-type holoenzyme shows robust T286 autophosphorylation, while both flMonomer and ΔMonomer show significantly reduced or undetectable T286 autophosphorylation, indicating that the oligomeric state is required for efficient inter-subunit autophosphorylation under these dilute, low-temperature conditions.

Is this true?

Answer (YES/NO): YES